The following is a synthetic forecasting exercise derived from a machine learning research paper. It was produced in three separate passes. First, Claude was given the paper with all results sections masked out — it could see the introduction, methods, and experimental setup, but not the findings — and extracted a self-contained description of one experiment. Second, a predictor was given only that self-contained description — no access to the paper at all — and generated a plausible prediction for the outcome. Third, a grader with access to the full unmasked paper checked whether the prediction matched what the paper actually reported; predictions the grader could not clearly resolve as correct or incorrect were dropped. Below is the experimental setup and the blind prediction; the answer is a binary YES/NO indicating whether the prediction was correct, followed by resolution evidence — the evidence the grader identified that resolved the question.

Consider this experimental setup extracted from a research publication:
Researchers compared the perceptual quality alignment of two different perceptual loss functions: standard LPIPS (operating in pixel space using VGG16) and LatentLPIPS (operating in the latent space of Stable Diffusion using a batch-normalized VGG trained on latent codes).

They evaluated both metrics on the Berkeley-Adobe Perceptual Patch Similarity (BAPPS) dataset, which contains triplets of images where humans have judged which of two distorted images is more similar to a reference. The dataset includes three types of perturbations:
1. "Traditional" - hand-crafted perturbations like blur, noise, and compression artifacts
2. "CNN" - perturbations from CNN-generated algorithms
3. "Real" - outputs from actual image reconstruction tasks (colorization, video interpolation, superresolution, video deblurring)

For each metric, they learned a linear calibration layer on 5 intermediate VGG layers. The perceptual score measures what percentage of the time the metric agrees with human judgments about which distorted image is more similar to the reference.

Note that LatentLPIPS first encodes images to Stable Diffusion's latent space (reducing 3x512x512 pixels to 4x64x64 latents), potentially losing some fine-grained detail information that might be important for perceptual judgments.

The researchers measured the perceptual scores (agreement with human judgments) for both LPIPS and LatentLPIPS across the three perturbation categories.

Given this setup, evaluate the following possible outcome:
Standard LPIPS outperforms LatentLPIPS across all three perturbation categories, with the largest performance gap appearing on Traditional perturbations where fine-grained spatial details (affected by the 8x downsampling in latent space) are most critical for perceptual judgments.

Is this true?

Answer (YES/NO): NO